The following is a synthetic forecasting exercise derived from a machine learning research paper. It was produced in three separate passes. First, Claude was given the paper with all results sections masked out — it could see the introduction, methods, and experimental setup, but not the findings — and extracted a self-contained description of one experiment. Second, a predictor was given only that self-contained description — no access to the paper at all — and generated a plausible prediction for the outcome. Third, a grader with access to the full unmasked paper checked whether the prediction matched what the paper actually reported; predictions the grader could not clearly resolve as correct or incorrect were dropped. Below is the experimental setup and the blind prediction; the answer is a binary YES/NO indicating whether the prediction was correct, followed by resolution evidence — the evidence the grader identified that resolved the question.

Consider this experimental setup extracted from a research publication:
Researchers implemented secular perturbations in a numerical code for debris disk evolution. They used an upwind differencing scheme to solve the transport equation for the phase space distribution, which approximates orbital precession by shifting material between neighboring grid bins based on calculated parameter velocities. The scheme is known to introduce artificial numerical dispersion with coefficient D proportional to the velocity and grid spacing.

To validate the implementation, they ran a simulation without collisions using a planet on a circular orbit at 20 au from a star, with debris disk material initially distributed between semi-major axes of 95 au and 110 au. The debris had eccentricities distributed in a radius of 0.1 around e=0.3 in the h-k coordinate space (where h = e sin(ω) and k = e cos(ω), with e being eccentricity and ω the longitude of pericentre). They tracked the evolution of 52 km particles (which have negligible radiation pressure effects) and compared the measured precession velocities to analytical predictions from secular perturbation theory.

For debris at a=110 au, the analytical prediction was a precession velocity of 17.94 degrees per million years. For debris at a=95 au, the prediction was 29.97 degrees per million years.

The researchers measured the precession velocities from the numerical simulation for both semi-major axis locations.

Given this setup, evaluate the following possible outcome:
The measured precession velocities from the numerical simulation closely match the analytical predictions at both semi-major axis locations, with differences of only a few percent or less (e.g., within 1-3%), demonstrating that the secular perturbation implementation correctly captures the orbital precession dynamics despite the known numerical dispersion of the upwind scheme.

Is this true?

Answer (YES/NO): YES